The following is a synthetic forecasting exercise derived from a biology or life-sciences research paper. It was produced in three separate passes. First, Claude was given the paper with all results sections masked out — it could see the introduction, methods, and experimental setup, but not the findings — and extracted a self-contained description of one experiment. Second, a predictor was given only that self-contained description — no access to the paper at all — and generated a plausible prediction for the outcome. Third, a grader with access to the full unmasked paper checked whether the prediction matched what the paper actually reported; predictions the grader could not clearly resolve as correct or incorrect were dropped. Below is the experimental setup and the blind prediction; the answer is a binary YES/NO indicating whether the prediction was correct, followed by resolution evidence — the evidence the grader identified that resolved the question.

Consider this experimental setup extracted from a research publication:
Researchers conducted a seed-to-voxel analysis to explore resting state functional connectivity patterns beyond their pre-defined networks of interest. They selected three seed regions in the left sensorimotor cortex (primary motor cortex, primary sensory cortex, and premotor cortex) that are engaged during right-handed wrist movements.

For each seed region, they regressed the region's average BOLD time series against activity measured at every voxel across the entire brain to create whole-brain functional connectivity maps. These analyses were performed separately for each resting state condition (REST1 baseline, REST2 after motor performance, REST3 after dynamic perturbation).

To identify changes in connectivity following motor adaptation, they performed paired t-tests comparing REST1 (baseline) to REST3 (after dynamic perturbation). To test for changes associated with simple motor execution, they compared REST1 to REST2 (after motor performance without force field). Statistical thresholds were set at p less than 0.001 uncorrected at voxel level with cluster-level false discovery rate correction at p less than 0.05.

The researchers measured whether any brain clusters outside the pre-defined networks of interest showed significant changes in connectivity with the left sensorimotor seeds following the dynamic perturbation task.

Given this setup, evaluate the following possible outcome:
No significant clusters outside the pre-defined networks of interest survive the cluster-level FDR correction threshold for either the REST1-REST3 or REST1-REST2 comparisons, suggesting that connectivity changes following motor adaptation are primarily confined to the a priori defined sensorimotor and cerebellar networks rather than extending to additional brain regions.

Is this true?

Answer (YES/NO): NO